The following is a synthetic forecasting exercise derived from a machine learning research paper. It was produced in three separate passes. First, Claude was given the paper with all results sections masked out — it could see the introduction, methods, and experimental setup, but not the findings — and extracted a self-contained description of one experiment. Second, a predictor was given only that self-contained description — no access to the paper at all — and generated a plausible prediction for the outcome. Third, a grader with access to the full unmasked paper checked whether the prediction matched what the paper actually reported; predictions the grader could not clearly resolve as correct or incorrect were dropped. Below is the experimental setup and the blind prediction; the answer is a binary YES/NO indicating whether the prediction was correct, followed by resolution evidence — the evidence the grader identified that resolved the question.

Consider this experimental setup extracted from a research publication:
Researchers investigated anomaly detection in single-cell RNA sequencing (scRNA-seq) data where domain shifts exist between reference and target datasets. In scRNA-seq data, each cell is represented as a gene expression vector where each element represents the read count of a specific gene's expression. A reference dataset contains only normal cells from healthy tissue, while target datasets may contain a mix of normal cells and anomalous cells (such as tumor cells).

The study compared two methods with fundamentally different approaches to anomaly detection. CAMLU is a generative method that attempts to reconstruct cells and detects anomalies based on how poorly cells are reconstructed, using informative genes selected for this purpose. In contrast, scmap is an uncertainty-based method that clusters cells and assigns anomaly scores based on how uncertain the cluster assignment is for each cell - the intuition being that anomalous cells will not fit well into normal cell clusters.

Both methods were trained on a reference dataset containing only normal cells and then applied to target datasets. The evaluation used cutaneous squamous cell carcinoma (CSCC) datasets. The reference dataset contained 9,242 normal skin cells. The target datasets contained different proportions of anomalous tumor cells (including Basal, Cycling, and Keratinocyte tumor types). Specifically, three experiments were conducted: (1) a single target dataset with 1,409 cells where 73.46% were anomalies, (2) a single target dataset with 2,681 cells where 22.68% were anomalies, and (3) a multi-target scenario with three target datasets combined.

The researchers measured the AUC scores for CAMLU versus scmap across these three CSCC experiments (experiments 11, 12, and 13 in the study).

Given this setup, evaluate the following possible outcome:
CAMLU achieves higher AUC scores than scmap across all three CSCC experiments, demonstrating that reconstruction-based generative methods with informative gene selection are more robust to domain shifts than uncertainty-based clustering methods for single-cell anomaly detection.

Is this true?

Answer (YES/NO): YES